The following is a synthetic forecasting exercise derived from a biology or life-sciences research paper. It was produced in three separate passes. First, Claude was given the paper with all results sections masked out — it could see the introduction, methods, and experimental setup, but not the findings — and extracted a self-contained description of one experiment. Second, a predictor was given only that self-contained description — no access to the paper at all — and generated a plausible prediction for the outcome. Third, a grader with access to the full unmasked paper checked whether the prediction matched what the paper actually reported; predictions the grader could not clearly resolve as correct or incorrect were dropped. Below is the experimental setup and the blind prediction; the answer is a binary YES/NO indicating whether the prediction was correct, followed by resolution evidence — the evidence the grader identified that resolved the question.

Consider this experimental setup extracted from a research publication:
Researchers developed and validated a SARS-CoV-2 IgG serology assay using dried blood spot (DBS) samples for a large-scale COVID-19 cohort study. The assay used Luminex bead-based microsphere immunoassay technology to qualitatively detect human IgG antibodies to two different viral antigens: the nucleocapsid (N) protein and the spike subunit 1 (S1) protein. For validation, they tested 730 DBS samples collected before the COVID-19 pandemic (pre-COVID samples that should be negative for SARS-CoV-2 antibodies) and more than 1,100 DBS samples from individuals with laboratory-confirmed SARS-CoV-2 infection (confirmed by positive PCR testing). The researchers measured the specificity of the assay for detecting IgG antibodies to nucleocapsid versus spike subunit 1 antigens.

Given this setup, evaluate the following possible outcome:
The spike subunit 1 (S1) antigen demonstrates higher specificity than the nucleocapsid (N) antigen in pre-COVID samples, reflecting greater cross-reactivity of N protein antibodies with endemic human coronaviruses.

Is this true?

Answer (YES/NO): NO